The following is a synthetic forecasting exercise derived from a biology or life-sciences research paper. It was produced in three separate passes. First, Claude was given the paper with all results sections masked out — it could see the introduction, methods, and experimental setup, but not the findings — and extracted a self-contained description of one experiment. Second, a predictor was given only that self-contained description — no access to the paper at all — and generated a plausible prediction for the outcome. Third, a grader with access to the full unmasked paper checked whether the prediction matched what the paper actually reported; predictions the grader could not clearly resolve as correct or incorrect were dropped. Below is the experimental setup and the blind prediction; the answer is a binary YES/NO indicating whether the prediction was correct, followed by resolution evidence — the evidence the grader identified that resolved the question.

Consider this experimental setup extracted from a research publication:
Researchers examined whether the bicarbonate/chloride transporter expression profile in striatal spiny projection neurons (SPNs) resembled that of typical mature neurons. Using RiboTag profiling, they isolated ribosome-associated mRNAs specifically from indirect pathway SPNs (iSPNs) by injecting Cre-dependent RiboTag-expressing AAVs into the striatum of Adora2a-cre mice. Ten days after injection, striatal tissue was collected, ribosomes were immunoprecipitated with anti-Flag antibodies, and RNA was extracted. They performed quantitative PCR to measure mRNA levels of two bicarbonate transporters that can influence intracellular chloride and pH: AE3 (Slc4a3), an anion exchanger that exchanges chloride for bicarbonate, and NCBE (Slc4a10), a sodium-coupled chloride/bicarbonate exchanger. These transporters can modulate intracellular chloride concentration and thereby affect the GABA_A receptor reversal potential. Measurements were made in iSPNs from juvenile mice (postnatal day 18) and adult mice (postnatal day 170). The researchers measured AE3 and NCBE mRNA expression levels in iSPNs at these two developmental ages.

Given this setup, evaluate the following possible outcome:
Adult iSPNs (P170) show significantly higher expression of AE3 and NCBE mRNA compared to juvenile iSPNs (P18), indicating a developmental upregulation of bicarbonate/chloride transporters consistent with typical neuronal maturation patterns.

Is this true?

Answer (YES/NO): NO